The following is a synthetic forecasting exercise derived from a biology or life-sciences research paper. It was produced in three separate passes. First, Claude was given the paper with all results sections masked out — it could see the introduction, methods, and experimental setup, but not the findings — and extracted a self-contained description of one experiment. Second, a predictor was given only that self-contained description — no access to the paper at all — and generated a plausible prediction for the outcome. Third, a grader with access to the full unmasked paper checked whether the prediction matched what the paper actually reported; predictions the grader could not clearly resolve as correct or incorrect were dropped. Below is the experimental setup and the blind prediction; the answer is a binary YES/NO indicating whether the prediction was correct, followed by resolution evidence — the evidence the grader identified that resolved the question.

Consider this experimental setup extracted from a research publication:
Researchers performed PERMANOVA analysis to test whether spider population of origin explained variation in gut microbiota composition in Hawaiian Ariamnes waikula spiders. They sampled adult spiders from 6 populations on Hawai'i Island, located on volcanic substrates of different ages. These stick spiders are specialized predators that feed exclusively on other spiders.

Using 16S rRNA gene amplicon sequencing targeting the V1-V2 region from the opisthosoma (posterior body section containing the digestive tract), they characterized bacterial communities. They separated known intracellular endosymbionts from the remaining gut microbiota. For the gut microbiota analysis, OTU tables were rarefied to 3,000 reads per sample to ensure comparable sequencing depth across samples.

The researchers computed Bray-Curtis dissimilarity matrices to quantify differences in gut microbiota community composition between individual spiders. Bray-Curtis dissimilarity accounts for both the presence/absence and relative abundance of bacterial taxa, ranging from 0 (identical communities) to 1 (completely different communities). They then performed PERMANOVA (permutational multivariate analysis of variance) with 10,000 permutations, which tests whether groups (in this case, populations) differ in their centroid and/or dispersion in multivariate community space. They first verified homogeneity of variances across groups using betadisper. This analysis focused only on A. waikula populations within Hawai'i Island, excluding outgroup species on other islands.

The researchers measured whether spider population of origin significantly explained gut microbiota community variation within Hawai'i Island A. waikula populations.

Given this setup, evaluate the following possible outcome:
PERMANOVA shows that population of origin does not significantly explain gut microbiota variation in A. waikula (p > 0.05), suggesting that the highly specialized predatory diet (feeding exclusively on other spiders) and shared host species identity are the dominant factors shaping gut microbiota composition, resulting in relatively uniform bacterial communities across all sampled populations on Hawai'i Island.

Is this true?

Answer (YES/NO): NO